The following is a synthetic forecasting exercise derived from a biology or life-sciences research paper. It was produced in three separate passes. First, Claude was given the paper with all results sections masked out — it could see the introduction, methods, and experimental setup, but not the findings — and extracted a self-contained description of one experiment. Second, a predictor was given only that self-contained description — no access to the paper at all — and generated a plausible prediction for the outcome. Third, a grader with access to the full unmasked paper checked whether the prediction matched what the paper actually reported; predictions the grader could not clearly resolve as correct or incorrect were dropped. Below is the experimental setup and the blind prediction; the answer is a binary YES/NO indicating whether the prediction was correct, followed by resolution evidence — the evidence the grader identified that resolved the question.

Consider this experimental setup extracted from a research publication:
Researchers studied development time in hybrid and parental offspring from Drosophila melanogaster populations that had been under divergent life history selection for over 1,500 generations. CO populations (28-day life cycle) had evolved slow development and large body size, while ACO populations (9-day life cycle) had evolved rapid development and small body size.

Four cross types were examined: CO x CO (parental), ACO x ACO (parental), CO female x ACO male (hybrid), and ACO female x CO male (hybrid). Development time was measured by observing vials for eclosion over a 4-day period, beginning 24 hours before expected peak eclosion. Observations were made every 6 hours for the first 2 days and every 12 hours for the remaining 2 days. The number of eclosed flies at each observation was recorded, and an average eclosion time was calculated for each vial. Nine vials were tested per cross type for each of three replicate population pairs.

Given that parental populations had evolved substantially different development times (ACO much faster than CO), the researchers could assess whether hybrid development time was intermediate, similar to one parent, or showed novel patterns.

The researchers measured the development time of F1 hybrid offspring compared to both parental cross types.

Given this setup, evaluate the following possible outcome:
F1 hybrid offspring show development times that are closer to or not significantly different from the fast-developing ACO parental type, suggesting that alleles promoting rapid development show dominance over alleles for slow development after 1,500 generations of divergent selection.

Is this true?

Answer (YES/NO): NO